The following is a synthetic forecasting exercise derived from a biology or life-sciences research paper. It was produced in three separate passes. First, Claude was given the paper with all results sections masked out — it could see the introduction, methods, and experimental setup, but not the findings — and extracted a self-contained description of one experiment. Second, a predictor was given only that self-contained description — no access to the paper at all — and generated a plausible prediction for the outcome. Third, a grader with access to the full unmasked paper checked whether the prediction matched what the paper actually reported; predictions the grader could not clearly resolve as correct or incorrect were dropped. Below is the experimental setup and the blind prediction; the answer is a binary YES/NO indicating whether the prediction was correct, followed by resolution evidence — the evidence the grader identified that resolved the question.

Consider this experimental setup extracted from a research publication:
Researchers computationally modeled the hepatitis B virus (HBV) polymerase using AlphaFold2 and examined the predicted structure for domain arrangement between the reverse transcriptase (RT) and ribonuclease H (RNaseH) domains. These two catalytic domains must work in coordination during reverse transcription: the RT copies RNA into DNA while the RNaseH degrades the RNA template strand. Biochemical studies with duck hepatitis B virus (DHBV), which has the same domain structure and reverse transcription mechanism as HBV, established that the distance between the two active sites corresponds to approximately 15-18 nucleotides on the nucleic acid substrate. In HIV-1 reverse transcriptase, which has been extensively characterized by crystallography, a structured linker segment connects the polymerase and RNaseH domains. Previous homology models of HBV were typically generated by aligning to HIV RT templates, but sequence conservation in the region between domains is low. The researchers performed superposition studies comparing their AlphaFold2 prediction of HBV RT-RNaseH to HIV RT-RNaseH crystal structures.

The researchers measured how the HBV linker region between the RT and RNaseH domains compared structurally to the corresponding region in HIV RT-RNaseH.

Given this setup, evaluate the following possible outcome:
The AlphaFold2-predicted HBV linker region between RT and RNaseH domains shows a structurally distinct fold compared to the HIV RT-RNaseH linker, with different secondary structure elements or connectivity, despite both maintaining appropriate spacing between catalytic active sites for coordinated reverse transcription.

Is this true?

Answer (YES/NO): NO